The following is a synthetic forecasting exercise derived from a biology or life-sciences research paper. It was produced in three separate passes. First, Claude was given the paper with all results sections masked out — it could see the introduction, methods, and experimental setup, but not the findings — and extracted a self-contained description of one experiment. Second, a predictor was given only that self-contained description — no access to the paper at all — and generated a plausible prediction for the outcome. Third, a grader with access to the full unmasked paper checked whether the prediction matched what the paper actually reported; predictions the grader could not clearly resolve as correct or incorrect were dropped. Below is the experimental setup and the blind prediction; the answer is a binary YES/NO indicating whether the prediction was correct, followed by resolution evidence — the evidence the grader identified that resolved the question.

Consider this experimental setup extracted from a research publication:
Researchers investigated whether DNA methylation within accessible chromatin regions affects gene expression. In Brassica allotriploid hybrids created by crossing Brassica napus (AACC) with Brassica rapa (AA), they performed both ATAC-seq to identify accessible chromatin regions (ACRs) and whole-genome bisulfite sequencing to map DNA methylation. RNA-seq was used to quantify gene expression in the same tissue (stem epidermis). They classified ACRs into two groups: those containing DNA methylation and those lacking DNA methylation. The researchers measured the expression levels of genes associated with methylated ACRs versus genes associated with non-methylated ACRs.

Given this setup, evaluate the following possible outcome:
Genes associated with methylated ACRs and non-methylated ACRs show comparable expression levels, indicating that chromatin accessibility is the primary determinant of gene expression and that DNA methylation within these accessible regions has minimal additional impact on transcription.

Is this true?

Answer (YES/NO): NO